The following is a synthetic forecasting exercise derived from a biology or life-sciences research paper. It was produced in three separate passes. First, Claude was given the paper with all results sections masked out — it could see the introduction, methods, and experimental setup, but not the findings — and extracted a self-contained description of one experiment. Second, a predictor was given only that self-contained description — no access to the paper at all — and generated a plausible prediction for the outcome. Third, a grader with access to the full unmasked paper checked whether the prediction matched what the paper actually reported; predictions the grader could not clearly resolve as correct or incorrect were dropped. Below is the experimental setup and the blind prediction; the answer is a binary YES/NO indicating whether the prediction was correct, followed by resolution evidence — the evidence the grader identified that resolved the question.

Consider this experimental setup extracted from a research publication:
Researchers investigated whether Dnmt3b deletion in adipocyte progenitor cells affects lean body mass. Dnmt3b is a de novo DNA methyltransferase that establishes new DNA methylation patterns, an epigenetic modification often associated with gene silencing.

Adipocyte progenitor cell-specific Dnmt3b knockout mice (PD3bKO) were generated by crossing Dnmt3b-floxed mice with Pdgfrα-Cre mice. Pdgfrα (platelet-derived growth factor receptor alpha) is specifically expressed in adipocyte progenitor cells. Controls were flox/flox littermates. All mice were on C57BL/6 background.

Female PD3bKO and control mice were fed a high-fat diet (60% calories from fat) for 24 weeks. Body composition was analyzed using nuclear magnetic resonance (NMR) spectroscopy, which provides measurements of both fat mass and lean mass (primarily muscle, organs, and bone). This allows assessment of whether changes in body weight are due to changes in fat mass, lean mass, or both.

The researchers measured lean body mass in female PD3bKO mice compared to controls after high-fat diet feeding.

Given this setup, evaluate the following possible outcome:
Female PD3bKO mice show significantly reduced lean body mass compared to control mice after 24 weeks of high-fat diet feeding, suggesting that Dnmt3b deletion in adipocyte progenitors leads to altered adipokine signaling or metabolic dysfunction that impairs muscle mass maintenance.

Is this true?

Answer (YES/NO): NO